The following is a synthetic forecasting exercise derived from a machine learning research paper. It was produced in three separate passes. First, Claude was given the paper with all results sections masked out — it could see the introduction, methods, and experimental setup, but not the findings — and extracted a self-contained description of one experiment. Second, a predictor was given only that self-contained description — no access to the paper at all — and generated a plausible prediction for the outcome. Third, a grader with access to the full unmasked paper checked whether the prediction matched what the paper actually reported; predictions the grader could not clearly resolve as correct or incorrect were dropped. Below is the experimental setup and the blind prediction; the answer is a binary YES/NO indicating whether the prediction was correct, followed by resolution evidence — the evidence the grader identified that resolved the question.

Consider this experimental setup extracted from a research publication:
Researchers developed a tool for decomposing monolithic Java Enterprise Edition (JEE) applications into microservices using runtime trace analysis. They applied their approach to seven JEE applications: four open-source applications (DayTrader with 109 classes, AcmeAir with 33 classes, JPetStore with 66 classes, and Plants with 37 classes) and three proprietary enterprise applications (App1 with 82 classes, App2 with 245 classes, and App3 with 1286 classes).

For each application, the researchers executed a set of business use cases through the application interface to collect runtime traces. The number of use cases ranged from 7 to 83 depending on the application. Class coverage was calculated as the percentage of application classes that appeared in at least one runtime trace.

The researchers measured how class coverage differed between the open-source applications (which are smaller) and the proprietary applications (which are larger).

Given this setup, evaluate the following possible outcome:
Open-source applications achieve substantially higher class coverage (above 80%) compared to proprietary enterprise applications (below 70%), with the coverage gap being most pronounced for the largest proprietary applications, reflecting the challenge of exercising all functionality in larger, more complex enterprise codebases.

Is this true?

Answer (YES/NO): NO